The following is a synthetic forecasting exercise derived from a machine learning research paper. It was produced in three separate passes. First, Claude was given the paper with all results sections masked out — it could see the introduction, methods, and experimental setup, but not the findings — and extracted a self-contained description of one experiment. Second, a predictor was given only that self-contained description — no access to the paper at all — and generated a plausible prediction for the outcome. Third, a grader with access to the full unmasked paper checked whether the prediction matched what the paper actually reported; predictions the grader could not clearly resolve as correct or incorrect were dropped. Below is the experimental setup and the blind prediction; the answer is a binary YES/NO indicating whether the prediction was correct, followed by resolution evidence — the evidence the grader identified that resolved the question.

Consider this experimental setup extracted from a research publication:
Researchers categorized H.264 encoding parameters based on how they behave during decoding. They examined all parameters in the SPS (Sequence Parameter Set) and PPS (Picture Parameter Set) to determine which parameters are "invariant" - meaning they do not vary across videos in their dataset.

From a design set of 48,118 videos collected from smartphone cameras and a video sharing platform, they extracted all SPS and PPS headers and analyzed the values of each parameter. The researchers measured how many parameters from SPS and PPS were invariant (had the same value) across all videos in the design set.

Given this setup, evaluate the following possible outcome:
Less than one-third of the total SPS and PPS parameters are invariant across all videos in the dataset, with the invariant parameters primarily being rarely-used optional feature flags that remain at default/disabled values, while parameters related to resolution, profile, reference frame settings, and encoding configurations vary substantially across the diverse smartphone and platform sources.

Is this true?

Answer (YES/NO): NO